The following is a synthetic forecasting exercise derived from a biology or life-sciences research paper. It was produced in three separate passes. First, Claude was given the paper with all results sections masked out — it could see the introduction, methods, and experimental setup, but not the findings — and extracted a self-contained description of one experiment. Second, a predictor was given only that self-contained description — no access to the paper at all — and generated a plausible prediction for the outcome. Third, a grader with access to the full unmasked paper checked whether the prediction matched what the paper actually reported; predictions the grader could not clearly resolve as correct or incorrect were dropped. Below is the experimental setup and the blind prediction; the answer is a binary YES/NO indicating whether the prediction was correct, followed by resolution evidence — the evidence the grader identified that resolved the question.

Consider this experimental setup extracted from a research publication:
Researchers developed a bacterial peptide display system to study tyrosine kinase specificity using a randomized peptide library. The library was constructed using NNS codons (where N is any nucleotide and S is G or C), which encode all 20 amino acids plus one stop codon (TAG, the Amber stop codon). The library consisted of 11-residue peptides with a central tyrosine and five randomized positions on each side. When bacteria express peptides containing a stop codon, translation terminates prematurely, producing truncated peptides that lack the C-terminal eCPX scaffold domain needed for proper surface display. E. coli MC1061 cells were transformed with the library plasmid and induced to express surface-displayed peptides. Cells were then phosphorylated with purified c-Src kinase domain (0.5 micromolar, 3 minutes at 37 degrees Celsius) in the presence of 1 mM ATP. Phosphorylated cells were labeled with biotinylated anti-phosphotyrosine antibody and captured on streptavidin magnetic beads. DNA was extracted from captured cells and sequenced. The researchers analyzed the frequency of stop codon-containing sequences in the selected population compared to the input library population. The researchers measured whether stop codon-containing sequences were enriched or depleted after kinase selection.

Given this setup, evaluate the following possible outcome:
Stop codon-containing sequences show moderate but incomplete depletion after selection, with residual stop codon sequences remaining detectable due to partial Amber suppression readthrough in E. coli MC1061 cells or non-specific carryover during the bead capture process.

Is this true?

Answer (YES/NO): NO